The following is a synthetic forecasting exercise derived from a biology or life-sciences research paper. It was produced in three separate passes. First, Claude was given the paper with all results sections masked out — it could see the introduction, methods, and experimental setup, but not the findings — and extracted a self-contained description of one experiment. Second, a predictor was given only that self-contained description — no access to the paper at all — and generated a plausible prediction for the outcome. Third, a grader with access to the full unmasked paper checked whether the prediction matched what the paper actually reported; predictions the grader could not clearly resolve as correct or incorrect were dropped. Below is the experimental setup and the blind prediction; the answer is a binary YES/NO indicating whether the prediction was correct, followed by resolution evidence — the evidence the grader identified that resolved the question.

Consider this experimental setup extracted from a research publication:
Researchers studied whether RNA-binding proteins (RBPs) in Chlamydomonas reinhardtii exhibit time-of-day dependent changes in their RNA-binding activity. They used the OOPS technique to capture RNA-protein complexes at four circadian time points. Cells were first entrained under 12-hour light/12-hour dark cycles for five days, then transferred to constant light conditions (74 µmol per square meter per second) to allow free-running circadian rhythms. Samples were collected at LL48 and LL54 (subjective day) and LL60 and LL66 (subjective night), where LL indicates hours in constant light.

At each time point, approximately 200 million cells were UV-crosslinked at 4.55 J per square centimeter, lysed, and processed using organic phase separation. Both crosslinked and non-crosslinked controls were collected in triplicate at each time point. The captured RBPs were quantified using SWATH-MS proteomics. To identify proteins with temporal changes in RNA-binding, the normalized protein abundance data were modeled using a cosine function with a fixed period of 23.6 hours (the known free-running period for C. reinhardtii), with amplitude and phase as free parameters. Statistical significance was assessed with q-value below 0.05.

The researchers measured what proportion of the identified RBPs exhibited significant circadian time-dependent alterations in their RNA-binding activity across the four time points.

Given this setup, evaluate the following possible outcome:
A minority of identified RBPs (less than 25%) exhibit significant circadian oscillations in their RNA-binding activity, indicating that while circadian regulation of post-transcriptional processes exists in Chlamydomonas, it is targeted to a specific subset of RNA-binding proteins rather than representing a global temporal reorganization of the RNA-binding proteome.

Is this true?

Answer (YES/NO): NO